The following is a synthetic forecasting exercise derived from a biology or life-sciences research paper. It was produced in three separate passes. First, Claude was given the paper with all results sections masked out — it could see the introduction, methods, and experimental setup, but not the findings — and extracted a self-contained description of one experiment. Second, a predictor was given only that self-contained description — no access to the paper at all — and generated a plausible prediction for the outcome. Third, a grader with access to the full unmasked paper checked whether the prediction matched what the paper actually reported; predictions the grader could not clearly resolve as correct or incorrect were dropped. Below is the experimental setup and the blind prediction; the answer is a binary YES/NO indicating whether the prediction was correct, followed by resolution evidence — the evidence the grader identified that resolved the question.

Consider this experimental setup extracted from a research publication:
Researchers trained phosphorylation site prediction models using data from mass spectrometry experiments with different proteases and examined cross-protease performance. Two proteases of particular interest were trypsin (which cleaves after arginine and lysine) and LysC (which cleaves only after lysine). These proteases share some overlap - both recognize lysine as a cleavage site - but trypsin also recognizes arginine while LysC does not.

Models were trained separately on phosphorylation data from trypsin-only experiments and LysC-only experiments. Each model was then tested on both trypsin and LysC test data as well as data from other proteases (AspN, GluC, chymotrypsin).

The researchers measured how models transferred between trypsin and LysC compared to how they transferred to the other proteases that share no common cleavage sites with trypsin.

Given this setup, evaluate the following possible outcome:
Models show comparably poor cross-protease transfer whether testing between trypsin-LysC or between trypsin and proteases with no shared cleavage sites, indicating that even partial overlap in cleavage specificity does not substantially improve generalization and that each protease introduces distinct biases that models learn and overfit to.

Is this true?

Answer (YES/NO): NO